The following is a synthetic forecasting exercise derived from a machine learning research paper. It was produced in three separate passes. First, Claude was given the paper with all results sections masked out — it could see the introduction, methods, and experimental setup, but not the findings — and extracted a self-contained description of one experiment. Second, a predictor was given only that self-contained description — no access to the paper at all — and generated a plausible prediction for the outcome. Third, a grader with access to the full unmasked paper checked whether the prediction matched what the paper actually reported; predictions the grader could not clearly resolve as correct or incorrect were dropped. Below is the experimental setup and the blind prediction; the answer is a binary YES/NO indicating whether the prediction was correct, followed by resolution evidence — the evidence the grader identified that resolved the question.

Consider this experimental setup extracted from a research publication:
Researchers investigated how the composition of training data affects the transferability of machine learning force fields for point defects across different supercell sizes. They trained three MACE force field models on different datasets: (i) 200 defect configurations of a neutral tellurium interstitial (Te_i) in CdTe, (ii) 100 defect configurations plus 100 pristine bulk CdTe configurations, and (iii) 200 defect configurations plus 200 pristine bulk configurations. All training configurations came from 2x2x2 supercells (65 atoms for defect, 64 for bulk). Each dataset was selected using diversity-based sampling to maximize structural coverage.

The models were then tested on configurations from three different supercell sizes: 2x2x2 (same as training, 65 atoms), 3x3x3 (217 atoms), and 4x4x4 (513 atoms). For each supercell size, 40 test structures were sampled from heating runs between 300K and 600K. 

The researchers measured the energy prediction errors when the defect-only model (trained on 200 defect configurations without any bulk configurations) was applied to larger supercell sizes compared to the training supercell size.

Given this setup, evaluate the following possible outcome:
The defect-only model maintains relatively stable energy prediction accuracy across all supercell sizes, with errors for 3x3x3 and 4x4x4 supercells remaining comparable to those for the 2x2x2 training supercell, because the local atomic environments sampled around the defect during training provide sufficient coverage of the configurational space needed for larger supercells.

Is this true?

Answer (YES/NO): NO